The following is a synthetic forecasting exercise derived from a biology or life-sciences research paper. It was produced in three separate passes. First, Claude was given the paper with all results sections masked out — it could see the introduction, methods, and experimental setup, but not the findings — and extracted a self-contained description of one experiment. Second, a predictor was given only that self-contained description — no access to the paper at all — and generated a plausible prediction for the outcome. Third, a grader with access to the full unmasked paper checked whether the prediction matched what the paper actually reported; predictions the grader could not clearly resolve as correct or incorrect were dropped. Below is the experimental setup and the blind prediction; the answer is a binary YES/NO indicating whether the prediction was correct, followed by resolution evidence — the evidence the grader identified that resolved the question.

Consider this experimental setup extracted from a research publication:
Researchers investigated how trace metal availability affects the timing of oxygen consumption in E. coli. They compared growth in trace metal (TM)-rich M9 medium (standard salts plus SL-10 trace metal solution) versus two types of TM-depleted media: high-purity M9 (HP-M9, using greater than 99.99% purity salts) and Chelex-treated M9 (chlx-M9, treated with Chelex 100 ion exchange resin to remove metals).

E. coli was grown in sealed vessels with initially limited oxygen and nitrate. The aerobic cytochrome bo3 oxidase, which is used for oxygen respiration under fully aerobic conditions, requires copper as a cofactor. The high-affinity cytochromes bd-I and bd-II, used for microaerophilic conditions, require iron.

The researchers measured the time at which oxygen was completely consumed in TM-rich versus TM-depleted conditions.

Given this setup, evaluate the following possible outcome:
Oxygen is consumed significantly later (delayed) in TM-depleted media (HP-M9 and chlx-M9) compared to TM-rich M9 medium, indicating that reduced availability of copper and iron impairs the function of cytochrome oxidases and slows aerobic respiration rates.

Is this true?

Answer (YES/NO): YES